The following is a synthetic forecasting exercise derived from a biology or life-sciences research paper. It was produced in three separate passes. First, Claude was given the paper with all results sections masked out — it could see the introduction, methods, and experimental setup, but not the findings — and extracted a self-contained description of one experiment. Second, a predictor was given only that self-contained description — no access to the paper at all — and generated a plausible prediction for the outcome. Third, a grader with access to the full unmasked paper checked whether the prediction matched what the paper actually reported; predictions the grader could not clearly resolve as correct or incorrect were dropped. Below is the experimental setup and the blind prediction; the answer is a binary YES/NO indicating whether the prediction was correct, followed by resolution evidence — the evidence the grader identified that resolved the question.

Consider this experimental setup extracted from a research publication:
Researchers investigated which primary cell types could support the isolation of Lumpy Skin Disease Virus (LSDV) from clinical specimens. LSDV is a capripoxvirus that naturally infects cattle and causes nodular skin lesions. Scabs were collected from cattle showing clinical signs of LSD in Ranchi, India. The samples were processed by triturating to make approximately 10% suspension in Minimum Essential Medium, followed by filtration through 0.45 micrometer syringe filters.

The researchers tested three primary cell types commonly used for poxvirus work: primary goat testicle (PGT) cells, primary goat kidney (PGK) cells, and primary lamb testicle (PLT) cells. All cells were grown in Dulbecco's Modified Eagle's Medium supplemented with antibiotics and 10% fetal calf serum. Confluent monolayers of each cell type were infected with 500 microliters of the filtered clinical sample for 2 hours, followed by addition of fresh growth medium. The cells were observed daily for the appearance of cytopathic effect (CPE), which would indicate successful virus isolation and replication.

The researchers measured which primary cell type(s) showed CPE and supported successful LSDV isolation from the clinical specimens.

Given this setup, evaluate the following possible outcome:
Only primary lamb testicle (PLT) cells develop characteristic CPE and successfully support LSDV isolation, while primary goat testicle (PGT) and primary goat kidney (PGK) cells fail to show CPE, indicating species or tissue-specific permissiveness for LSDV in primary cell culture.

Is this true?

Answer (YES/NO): NO